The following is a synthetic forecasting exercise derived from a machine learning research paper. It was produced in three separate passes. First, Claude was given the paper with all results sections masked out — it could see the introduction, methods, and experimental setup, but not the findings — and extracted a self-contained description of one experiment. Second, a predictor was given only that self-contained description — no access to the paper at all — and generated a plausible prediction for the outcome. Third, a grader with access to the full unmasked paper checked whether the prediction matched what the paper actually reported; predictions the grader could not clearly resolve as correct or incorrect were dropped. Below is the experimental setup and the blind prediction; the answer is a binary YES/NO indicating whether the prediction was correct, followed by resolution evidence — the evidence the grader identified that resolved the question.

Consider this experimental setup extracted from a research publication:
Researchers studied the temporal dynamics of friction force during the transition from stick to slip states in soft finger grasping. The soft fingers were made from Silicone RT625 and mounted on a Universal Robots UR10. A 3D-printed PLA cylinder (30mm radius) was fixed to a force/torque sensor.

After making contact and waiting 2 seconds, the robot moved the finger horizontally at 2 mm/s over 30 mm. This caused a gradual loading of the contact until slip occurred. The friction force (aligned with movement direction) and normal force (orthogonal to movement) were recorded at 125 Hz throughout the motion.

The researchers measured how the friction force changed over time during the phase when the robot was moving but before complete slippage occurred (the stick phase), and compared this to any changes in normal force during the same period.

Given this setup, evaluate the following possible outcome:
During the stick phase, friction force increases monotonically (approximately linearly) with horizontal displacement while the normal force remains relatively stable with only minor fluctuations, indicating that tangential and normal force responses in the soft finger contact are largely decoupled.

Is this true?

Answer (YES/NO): YES